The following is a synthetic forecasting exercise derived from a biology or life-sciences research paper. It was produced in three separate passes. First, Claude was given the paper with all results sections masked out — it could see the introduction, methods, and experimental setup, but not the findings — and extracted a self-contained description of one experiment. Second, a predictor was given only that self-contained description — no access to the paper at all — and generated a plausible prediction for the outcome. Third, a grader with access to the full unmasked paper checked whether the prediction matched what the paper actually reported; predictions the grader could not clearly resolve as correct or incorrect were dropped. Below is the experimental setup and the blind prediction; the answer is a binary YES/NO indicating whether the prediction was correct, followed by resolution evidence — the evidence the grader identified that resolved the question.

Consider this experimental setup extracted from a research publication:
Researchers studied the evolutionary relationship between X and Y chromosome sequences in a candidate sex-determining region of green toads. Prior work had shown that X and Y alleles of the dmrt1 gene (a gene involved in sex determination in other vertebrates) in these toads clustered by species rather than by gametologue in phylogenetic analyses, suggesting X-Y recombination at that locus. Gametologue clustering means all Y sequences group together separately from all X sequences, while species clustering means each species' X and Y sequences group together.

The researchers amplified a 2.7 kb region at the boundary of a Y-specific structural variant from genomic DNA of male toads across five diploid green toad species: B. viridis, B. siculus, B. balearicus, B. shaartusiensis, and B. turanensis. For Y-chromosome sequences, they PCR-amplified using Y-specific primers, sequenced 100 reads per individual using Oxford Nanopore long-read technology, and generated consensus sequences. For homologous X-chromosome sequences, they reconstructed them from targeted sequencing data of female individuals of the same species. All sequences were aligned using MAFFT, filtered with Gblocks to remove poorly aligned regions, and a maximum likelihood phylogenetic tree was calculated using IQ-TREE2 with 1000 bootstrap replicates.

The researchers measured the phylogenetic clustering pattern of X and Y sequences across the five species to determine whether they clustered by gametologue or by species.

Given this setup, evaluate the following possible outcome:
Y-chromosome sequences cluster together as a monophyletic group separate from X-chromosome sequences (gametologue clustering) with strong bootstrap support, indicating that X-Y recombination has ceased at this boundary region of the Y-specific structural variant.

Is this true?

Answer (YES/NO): YES